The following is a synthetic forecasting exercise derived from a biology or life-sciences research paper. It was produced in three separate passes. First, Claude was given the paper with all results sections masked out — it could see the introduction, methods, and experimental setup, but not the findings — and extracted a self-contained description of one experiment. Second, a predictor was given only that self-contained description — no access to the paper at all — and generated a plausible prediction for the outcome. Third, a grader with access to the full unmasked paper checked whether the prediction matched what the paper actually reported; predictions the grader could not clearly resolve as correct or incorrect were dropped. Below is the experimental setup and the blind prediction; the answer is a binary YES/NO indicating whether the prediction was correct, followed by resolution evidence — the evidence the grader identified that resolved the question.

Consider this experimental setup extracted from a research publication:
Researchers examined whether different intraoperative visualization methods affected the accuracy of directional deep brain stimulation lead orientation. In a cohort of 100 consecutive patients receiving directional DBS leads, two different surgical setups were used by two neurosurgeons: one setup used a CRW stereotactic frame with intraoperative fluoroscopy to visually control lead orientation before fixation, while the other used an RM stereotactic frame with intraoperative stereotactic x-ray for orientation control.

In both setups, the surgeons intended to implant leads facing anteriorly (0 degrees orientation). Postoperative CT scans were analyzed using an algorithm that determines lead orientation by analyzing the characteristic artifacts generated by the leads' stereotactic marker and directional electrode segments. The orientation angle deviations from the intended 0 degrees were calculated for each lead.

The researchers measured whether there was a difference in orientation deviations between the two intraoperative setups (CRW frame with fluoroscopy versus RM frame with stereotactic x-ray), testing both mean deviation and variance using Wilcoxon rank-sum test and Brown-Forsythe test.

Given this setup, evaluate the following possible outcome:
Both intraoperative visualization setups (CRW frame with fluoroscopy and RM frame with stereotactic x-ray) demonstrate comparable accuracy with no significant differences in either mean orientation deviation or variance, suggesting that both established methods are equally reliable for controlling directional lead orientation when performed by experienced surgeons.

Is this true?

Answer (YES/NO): YES